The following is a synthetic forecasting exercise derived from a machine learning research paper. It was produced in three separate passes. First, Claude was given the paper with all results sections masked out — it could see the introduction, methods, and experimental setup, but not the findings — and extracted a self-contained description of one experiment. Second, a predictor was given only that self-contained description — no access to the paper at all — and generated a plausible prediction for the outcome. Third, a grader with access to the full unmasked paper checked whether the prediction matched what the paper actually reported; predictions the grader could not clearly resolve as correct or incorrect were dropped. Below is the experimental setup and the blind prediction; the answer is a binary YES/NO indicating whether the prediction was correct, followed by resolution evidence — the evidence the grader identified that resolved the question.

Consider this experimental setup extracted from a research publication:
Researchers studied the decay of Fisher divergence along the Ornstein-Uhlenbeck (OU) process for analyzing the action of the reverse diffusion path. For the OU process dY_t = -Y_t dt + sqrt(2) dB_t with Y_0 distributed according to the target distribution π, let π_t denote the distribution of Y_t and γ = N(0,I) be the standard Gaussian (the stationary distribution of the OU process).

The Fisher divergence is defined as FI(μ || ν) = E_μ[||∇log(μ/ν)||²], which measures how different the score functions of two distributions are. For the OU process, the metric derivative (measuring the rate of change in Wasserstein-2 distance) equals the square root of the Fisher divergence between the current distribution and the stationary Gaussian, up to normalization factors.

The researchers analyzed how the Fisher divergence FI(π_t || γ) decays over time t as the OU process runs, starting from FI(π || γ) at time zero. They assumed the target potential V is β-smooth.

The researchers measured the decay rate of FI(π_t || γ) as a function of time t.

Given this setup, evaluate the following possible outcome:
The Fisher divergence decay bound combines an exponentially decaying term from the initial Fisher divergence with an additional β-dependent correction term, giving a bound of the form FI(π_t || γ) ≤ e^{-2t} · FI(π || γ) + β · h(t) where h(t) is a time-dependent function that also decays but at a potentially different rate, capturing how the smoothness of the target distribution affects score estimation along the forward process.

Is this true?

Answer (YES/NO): NO